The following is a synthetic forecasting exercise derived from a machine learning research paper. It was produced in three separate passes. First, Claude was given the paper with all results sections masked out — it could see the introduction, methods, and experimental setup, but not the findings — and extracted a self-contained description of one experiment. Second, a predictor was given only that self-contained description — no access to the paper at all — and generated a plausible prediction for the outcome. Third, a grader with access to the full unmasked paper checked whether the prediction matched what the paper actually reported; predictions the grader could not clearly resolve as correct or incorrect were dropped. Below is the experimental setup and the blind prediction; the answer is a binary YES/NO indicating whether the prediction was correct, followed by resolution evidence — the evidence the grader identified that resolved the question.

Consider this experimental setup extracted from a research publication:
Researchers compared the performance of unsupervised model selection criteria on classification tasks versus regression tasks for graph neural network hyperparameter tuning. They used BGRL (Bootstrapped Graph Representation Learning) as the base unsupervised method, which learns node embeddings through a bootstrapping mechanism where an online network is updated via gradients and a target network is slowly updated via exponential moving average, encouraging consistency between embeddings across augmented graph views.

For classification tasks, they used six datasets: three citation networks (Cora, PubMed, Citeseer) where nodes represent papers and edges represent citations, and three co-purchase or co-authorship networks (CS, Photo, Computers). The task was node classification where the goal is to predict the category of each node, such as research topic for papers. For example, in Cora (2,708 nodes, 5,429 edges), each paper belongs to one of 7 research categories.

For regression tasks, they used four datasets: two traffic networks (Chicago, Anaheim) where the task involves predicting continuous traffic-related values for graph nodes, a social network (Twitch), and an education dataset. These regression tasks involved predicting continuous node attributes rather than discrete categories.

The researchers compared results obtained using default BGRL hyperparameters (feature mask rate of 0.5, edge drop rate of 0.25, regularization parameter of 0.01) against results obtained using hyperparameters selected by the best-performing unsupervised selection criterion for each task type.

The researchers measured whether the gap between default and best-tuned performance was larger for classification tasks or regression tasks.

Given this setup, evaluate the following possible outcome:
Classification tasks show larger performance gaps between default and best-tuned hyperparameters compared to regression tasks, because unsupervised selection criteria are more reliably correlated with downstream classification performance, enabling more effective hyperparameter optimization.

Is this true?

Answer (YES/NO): YES